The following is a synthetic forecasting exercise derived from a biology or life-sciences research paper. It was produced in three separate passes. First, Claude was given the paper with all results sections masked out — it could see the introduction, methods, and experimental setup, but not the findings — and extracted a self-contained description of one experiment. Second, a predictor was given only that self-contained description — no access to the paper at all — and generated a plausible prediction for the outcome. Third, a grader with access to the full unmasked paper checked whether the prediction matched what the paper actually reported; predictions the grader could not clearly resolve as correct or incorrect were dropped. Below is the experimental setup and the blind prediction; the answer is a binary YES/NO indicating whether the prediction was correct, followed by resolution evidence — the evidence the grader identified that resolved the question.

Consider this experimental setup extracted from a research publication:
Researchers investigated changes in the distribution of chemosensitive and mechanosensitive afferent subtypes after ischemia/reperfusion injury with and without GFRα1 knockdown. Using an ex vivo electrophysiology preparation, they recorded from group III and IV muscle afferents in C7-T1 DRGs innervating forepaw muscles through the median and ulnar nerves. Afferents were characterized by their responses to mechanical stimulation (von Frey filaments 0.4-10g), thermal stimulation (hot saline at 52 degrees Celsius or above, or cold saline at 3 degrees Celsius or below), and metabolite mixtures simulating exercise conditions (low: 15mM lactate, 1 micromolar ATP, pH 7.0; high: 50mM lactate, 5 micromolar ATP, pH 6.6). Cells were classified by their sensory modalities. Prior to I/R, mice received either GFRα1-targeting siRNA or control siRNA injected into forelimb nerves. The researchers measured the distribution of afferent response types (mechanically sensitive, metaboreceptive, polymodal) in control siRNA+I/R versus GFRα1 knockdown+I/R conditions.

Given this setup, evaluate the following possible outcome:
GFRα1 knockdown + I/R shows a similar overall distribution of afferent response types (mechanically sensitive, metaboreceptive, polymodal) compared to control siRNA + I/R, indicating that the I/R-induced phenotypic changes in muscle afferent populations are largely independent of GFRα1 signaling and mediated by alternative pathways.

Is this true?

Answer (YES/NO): NO